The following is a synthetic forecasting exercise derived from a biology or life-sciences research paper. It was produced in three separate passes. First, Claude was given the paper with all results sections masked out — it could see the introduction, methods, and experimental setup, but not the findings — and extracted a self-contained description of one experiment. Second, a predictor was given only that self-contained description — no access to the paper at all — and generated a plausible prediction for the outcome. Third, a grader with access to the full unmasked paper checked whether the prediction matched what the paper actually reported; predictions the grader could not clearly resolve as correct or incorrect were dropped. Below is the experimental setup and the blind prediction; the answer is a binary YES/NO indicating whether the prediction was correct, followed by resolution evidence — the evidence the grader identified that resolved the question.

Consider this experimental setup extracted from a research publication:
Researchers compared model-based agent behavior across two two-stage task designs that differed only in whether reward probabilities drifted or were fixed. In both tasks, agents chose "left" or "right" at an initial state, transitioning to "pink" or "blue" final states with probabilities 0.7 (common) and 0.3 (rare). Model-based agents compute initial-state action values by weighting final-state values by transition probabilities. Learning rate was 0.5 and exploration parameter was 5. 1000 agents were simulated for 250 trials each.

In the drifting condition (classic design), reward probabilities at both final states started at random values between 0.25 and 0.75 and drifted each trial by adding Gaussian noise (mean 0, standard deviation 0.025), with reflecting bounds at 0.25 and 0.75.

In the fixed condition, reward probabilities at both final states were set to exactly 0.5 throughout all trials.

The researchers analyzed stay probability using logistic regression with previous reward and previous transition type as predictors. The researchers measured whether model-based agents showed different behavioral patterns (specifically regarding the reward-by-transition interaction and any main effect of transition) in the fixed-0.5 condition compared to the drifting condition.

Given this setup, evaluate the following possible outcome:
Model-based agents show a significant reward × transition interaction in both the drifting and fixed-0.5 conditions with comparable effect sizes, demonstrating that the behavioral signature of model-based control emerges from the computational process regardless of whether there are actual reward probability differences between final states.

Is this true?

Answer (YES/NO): YES